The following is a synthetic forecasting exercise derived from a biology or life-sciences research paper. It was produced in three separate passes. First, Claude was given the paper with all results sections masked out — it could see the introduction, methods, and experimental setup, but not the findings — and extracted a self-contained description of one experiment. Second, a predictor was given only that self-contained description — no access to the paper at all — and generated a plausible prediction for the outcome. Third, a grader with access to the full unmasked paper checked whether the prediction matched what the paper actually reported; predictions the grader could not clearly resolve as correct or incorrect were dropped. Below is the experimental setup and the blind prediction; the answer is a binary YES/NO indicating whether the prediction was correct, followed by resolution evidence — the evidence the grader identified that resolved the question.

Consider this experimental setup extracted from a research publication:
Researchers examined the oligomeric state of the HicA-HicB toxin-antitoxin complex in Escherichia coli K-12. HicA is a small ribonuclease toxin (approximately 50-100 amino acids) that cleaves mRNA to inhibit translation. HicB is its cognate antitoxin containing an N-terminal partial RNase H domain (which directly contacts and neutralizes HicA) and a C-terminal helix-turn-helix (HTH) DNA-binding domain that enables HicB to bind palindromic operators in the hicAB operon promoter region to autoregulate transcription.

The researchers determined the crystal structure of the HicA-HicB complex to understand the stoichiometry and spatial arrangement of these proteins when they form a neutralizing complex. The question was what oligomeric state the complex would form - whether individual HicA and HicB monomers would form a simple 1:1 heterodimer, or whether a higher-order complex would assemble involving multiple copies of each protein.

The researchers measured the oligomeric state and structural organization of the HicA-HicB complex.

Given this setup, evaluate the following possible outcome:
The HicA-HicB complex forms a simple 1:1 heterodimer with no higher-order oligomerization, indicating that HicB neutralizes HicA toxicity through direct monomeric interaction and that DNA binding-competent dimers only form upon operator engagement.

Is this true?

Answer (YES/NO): NO